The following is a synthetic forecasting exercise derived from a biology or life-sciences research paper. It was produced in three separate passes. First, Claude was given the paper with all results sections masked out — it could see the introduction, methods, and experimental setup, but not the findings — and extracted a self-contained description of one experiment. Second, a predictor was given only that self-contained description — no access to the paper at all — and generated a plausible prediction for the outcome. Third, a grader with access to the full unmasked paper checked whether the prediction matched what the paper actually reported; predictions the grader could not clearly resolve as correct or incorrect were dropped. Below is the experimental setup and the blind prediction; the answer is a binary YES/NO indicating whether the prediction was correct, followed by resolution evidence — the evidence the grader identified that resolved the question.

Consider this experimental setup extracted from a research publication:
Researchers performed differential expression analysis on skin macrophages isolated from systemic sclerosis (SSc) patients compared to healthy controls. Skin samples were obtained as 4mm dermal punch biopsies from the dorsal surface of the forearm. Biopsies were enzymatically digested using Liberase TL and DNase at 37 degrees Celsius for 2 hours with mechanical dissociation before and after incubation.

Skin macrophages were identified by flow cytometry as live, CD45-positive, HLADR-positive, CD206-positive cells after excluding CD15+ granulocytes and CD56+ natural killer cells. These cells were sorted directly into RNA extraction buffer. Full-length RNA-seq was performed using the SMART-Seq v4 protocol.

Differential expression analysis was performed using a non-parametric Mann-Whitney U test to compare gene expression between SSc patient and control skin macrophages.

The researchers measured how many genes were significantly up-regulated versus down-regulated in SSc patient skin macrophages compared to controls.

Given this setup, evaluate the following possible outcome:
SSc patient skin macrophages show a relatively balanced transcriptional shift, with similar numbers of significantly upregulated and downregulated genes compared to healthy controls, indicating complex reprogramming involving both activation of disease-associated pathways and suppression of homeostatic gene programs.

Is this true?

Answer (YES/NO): NO